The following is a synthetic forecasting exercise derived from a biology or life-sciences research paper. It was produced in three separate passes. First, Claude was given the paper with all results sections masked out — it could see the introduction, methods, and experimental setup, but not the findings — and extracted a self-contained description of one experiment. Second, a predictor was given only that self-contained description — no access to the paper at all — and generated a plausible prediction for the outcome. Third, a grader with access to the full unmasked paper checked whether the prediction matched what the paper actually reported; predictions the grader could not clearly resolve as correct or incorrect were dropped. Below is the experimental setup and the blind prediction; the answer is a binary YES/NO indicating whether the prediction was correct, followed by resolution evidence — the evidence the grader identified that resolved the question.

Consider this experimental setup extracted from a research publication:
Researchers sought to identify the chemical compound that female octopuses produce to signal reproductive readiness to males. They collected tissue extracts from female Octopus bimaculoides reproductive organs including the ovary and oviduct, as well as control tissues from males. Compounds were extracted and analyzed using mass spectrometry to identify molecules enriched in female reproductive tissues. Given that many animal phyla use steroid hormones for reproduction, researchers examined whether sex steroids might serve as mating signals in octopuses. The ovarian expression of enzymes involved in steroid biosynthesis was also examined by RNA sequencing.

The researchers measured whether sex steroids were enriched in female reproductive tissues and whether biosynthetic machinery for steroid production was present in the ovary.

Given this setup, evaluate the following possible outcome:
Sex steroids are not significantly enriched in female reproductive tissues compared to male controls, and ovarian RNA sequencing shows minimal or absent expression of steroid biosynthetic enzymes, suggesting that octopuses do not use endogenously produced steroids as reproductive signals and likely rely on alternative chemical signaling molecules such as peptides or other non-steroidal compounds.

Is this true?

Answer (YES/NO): NO